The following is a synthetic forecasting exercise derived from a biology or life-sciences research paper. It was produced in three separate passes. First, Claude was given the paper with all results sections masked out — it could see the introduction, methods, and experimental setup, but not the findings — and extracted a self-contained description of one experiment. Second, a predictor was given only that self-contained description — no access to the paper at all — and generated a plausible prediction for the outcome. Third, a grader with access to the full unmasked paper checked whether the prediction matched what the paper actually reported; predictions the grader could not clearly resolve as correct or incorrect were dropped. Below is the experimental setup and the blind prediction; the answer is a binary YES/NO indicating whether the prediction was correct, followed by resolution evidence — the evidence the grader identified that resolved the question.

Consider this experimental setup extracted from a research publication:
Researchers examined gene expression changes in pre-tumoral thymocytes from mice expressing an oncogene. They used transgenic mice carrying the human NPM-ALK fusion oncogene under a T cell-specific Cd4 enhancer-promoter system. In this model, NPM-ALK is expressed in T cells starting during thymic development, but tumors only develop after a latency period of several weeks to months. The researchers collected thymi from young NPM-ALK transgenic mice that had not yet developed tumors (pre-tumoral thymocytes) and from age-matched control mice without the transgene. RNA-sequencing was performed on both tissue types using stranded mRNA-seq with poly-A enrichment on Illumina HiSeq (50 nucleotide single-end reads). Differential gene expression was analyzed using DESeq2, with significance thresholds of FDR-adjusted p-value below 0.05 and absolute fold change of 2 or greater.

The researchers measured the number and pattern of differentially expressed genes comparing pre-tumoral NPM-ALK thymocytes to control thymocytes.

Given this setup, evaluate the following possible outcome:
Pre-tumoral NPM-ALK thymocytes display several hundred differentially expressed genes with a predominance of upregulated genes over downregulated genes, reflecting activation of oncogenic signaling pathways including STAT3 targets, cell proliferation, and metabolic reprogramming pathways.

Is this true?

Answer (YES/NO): NO